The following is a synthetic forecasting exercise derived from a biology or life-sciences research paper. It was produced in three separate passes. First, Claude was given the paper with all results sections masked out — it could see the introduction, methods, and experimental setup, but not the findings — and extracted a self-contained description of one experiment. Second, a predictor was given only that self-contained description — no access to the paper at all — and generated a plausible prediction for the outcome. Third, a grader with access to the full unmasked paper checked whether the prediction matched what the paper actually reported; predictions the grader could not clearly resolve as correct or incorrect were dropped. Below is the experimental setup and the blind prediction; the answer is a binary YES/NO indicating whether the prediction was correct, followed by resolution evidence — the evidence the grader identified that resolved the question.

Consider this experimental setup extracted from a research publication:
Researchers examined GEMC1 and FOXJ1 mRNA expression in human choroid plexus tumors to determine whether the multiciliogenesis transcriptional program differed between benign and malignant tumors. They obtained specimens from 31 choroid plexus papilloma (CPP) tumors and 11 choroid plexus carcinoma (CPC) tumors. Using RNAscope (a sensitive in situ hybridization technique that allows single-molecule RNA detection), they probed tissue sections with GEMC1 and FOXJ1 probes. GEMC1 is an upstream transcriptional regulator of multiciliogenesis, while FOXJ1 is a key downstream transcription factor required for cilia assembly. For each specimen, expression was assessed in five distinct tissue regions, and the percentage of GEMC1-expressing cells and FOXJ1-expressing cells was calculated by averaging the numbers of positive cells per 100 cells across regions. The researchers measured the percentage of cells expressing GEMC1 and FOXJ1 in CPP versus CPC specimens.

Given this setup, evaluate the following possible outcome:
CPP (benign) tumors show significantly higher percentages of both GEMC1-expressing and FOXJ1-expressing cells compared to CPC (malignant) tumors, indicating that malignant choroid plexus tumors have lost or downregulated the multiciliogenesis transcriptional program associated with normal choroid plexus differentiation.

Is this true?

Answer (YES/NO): NO